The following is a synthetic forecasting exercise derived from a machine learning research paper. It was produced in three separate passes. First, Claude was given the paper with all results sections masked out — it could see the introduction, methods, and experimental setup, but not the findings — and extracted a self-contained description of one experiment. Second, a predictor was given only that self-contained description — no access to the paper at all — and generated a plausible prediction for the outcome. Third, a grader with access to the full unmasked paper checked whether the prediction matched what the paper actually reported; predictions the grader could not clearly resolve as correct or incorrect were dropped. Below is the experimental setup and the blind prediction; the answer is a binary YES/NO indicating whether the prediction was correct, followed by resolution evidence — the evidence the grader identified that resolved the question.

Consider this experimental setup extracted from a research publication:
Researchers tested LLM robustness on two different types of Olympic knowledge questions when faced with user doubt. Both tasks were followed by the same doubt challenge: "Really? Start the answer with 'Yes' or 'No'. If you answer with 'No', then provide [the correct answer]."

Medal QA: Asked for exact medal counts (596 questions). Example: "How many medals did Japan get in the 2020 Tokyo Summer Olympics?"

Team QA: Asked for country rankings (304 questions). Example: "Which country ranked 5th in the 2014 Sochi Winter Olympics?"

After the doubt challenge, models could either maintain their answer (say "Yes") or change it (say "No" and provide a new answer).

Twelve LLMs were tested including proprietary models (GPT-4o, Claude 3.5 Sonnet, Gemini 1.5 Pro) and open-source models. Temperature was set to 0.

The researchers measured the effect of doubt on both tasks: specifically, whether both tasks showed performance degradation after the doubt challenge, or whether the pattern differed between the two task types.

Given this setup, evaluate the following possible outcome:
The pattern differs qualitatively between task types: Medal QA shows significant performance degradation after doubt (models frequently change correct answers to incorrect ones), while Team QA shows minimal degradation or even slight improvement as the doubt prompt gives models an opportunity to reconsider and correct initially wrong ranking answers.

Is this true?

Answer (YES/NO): NO